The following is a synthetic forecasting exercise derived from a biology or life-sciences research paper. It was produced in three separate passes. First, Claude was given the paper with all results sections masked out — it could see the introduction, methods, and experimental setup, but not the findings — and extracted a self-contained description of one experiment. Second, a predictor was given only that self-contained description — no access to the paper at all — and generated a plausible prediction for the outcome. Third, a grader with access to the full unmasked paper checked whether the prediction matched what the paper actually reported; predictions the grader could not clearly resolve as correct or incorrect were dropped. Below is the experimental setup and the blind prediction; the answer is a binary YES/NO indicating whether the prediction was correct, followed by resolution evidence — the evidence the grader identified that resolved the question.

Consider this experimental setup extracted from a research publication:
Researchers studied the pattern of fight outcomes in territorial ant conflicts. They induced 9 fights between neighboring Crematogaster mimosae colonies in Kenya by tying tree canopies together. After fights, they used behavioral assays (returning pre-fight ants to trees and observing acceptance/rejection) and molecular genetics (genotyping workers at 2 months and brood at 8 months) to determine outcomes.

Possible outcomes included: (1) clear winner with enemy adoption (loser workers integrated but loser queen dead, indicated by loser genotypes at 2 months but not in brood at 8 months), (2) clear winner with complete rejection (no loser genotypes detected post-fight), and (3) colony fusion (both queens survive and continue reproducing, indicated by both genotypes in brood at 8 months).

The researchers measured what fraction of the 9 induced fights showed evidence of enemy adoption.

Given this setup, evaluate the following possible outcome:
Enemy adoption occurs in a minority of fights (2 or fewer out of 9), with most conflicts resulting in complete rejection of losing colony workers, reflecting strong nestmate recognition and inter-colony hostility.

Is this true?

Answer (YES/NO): NO